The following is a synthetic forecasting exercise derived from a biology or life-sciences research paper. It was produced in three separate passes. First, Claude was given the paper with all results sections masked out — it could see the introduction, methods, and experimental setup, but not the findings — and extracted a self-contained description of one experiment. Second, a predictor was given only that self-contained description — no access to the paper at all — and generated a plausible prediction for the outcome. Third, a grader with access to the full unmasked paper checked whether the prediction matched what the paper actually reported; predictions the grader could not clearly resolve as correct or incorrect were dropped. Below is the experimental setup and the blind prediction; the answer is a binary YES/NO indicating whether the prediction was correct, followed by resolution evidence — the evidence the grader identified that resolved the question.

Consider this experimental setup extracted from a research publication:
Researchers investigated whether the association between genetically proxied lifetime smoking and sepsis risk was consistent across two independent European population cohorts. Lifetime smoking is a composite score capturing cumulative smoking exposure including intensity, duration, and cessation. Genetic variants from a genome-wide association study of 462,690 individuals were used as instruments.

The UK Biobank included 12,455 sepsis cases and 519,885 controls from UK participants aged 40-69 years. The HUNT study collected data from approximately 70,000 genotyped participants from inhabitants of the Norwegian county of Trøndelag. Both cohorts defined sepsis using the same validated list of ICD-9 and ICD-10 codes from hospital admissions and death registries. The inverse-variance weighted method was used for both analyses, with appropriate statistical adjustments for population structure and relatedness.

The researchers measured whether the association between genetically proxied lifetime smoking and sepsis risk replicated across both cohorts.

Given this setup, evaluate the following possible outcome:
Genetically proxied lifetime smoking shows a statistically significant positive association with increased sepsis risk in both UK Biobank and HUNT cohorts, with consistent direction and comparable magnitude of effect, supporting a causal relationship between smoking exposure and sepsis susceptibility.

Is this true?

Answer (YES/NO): YES